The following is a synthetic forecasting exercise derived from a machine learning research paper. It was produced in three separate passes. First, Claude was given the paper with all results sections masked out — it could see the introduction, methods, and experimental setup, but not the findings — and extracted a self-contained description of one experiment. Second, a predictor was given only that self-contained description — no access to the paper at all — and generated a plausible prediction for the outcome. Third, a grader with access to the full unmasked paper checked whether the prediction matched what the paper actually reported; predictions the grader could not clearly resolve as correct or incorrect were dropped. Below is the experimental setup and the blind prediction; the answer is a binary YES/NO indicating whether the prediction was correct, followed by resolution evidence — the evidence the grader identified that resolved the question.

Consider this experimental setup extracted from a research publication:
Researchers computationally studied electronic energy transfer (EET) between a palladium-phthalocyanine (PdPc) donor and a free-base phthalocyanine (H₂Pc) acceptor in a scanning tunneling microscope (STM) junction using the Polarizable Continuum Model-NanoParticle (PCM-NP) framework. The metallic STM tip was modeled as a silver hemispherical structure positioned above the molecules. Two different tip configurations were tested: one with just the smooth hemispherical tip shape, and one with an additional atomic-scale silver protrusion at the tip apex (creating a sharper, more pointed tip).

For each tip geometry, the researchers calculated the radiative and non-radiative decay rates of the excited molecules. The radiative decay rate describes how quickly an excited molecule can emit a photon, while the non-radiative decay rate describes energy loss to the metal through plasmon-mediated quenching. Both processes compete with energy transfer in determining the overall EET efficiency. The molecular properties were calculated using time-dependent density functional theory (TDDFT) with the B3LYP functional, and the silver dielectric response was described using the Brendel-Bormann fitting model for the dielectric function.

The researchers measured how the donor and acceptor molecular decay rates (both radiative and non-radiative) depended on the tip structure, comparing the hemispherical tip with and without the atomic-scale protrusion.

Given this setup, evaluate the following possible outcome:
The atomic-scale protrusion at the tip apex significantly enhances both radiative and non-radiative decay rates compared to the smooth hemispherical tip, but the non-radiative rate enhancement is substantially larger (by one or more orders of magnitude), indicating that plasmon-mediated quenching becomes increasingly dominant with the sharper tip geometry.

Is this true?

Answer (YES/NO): NO